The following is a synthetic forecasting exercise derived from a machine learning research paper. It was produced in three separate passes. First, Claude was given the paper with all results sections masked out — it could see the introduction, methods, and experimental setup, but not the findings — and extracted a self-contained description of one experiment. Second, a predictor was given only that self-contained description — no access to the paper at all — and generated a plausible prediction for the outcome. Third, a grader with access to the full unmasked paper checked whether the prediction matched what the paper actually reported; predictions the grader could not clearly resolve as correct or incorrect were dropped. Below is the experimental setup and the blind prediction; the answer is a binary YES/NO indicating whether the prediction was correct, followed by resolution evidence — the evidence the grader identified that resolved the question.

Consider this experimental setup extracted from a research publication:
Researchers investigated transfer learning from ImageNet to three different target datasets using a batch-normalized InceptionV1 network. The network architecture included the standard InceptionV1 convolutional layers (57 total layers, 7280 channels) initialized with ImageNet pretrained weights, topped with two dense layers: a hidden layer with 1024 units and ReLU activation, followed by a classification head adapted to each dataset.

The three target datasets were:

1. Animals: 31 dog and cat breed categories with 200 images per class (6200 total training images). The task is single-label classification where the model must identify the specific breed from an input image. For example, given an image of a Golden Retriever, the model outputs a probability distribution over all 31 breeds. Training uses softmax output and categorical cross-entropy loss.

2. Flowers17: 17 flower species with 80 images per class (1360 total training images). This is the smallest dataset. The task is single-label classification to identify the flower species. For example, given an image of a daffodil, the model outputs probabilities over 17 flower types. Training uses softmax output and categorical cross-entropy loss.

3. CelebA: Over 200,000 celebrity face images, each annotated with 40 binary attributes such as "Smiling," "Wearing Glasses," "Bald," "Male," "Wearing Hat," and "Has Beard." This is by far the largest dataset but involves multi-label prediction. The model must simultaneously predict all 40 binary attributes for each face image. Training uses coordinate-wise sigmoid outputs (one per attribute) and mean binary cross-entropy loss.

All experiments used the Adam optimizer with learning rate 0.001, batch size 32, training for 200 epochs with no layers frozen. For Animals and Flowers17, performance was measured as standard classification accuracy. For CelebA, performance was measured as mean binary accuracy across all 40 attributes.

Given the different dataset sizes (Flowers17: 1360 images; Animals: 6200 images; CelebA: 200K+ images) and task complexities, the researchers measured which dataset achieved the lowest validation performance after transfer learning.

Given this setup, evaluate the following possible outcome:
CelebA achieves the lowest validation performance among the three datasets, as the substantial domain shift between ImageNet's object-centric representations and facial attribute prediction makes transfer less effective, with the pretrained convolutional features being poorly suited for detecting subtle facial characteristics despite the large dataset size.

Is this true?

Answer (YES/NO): YES